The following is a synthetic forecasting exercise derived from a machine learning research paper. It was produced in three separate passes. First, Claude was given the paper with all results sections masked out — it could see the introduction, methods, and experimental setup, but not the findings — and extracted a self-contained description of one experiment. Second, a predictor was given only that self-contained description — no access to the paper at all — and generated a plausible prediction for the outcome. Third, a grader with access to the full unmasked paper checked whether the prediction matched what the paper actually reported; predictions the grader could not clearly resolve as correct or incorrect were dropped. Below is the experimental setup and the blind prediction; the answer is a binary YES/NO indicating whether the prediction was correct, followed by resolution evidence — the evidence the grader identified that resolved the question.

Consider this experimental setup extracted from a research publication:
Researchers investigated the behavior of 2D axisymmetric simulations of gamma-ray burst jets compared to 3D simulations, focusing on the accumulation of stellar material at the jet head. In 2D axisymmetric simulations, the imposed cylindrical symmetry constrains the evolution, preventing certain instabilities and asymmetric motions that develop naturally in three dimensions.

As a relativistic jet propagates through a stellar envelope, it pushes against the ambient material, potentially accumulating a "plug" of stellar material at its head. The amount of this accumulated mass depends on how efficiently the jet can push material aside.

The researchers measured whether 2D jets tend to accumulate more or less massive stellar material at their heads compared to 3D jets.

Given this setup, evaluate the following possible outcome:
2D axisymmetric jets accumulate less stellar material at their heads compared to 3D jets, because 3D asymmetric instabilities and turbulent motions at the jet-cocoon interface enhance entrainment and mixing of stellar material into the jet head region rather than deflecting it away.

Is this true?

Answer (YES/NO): NO